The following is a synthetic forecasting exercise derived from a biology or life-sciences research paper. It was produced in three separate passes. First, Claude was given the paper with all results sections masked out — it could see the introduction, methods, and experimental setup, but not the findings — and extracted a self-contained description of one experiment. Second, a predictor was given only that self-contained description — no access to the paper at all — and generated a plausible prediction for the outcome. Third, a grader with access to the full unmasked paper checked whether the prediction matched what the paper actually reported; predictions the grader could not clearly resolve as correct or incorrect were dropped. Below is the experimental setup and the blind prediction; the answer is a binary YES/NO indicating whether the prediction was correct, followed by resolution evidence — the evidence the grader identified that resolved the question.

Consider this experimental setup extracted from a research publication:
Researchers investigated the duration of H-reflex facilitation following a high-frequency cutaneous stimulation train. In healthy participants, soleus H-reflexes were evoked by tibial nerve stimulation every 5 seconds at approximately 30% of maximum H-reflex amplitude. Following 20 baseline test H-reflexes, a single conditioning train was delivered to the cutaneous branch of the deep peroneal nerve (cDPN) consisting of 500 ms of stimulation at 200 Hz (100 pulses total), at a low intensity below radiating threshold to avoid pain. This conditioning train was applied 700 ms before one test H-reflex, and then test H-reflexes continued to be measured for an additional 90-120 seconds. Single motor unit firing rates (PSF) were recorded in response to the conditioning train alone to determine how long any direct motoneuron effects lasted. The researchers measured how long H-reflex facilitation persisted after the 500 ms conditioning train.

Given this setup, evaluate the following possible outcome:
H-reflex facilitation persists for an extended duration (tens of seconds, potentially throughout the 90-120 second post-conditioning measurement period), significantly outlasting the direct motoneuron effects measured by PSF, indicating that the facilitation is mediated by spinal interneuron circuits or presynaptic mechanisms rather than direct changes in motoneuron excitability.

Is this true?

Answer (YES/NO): YES